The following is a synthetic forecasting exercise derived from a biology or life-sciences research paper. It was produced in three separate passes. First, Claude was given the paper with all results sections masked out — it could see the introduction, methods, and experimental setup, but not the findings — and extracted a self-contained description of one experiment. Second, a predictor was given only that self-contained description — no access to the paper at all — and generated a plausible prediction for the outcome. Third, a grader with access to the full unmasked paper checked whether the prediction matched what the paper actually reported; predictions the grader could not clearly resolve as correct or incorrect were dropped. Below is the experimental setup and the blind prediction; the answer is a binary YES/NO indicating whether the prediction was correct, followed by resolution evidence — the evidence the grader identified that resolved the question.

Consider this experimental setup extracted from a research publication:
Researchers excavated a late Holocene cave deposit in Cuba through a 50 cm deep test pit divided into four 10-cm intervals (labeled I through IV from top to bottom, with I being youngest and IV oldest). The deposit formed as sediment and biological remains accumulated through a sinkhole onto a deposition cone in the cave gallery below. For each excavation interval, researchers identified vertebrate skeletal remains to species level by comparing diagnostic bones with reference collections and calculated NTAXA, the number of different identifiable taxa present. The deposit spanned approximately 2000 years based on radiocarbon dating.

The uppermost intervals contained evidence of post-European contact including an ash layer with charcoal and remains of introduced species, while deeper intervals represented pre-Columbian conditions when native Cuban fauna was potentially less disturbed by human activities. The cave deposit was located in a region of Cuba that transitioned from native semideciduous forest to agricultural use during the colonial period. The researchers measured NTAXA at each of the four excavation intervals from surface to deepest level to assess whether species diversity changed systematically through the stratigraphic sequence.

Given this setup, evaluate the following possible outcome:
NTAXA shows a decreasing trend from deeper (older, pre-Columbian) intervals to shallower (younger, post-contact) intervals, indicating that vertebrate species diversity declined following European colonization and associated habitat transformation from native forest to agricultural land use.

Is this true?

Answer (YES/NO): NO